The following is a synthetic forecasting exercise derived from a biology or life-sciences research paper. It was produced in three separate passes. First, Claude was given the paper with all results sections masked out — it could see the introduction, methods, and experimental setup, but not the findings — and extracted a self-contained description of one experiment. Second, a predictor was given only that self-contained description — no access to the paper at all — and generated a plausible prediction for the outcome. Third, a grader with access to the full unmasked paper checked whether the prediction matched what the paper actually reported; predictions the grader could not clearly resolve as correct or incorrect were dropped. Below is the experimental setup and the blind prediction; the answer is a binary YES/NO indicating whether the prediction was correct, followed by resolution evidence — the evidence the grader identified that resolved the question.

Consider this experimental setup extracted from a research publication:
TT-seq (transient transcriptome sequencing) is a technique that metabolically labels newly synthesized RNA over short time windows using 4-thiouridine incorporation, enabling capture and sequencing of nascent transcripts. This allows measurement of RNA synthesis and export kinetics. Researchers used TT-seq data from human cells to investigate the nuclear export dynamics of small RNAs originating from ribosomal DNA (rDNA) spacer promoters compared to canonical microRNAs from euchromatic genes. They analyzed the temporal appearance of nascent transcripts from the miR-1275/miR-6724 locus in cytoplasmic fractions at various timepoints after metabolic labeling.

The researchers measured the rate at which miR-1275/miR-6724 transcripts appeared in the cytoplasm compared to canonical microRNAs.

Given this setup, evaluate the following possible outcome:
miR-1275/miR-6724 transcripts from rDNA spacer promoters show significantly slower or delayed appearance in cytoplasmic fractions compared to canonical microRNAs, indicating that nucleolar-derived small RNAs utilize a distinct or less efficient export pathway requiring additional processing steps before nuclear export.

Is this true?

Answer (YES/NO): NO